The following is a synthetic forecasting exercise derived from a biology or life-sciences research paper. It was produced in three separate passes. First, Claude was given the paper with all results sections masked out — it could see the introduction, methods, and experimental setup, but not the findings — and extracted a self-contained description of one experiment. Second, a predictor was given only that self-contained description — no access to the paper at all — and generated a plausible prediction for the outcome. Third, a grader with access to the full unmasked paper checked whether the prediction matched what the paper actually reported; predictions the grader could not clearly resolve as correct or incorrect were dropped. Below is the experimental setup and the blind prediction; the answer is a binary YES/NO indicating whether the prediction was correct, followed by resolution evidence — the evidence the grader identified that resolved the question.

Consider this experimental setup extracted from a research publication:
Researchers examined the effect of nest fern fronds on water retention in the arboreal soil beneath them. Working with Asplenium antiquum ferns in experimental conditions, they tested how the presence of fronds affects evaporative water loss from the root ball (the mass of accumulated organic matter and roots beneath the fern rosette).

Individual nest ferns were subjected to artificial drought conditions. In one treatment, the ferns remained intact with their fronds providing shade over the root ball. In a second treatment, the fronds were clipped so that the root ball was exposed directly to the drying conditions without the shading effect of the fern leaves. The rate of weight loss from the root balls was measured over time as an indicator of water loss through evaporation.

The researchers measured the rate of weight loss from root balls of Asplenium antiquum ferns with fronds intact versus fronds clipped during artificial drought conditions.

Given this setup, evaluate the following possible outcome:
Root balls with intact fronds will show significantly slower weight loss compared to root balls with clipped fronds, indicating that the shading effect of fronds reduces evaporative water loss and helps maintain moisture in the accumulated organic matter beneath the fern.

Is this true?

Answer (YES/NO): YES